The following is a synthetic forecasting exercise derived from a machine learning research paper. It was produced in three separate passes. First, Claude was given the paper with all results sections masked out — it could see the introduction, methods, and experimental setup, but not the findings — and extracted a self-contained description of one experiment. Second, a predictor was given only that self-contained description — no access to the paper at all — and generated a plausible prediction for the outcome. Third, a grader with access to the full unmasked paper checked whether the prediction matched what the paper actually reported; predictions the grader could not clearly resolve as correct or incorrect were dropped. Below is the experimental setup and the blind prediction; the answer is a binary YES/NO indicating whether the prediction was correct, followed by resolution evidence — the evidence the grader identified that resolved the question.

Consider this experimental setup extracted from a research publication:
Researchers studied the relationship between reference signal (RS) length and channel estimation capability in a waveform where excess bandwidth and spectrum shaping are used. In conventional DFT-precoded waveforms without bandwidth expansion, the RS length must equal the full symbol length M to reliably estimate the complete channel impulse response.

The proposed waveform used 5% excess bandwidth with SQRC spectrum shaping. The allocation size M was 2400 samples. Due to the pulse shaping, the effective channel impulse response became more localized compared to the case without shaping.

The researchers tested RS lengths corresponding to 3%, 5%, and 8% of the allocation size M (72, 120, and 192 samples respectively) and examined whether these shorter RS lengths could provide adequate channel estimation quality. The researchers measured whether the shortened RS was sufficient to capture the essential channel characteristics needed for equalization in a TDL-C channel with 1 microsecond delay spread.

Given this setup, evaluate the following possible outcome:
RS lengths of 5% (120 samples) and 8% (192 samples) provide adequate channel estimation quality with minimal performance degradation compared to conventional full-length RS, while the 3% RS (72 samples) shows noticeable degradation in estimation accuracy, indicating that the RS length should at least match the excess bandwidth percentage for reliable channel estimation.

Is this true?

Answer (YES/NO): NO